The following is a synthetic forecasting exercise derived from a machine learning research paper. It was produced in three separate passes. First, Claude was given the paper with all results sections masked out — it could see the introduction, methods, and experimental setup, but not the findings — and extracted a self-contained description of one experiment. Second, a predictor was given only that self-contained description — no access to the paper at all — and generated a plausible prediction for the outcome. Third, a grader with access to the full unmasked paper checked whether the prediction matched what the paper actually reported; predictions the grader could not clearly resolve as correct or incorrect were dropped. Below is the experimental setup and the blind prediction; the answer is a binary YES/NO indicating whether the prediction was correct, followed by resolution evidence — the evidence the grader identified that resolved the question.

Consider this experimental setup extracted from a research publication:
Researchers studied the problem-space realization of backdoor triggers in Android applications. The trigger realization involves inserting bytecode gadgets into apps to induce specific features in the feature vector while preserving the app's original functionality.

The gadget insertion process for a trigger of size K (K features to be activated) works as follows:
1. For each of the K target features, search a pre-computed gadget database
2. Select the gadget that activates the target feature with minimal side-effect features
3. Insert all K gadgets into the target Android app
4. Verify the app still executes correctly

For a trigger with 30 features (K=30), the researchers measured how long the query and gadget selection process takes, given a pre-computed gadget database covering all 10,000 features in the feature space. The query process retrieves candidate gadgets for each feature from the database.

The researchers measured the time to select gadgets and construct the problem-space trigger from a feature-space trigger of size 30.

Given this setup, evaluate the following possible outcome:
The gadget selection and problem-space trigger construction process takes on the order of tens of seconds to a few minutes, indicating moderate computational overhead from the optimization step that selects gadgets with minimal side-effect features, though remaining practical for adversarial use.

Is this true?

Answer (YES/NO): YES